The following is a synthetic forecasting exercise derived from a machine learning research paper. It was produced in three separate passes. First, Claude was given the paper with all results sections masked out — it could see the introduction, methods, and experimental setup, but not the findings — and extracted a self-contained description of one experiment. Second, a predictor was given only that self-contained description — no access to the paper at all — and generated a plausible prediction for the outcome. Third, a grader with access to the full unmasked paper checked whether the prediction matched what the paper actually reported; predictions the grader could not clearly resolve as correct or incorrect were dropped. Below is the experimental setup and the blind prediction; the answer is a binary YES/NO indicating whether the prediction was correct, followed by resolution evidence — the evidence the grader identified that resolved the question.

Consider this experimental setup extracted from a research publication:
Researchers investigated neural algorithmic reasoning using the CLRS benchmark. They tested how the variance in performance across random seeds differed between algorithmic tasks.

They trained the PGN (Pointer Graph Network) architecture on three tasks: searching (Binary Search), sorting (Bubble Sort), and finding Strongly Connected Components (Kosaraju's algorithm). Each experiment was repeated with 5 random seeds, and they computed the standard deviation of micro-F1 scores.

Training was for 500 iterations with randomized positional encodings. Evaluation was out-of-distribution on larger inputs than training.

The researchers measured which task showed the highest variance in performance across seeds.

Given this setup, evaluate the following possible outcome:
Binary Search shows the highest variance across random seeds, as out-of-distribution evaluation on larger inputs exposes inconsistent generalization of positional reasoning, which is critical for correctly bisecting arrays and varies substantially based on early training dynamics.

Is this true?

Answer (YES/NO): NO